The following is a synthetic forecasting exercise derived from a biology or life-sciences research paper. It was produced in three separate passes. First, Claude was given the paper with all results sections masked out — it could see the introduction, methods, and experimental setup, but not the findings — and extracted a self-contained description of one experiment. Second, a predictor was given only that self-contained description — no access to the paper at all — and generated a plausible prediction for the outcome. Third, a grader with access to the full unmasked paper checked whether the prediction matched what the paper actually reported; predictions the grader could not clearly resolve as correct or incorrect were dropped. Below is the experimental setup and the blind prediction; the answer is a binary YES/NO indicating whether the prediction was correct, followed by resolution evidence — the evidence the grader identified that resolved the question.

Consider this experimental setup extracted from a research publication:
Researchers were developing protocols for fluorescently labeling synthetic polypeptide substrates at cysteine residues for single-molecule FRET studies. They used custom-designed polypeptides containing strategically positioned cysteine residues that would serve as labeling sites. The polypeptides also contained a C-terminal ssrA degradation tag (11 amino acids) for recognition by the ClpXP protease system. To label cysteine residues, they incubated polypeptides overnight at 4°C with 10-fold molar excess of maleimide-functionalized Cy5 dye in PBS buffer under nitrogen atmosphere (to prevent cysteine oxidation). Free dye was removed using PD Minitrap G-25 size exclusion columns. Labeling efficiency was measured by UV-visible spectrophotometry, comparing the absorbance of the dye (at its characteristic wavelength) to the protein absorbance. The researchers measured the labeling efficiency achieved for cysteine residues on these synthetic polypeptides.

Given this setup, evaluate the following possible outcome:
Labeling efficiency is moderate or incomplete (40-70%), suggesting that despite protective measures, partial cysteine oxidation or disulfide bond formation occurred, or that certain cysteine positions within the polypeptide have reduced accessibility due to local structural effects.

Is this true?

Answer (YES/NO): NO